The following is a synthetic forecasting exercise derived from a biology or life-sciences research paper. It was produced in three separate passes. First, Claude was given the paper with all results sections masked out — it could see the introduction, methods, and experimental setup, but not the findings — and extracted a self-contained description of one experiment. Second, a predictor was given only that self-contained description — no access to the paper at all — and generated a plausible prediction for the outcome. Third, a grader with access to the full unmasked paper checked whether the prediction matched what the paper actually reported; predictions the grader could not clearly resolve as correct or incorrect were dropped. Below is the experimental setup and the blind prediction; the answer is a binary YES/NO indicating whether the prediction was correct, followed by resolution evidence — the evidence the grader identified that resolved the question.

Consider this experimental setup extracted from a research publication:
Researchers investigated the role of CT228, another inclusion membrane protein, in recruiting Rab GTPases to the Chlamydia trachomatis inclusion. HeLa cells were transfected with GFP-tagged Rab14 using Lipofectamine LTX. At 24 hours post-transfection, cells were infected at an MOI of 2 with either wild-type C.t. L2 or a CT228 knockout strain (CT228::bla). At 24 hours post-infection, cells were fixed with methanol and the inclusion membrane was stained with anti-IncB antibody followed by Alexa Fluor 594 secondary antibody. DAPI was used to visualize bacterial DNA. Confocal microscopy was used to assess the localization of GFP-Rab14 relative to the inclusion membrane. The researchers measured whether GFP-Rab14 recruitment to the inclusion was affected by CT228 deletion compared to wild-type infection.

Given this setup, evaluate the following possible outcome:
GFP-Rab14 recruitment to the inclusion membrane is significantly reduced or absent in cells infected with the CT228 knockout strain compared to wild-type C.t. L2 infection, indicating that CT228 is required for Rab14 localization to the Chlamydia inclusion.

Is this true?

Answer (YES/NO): NO